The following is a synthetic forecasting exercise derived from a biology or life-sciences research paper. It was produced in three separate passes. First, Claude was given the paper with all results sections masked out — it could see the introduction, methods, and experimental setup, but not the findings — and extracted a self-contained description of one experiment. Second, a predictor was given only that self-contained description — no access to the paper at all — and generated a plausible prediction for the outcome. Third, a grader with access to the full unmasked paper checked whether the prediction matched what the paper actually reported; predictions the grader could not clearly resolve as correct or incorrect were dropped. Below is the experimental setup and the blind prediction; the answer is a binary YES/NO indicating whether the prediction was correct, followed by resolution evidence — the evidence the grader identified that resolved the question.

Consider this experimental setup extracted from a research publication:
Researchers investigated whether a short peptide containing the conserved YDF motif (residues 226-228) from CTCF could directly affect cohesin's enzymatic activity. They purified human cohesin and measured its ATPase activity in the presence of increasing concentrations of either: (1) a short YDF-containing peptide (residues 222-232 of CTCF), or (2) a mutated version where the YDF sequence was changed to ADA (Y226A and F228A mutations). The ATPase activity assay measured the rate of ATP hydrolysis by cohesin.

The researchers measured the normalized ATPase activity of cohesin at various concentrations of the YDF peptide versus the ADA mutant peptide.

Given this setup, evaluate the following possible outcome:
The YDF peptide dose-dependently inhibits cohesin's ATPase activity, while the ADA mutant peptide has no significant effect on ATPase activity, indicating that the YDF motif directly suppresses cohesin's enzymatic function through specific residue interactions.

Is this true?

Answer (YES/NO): YES